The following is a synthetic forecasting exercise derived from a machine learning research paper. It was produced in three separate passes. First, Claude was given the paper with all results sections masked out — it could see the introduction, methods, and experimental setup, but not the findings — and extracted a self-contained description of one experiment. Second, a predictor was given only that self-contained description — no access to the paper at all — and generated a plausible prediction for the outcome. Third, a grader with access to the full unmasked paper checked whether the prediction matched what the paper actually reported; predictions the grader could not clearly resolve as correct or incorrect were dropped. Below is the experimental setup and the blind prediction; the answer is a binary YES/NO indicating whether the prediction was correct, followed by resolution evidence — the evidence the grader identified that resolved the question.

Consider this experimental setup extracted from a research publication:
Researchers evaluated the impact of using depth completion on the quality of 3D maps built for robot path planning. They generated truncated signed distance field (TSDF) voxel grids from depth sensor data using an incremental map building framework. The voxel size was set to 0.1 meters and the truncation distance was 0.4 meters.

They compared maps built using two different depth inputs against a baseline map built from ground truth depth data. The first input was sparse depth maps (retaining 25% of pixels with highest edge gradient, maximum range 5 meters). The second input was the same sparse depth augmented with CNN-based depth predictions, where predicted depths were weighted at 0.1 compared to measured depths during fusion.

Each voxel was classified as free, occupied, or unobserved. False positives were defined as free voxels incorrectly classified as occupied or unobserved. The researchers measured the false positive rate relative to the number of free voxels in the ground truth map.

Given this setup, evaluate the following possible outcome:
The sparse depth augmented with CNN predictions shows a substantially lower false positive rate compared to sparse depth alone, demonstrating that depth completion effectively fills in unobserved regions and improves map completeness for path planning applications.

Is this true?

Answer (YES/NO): YES